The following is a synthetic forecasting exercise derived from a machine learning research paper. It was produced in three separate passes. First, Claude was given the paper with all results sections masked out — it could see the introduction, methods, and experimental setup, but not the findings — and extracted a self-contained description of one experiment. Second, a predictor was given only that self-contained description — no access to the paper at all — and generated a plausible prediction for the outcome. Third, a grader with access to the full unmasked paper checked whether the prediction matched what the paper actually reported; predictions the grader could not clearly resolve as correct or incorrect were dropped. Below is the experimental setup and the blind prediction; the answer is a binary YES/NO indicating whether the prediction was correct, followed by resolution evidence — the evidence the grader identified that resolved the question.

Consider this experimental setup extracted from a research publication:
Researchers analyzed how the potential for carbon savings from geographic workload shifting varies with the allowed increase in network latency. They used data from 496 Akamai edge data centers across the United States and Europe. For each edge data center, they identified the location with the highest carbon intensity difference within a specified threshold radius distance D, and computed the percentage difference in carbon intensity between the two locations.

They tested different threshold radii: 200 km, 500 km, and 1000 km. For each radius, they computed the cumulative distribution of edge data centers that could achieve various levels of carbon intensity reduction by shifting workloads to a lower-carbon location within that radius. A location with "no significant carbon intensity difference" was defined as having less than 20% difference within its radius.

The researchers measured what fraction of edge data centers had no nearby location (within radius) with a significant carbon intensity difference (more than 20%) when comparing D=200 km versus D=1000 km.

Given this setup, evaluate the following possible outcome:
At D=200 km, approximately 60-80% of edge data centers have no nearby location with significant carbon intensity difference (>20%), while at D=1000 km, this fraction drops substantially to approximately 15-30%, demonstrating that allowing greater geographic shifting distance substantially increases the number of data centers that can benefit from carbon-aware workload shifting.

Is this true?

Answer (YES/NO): YES